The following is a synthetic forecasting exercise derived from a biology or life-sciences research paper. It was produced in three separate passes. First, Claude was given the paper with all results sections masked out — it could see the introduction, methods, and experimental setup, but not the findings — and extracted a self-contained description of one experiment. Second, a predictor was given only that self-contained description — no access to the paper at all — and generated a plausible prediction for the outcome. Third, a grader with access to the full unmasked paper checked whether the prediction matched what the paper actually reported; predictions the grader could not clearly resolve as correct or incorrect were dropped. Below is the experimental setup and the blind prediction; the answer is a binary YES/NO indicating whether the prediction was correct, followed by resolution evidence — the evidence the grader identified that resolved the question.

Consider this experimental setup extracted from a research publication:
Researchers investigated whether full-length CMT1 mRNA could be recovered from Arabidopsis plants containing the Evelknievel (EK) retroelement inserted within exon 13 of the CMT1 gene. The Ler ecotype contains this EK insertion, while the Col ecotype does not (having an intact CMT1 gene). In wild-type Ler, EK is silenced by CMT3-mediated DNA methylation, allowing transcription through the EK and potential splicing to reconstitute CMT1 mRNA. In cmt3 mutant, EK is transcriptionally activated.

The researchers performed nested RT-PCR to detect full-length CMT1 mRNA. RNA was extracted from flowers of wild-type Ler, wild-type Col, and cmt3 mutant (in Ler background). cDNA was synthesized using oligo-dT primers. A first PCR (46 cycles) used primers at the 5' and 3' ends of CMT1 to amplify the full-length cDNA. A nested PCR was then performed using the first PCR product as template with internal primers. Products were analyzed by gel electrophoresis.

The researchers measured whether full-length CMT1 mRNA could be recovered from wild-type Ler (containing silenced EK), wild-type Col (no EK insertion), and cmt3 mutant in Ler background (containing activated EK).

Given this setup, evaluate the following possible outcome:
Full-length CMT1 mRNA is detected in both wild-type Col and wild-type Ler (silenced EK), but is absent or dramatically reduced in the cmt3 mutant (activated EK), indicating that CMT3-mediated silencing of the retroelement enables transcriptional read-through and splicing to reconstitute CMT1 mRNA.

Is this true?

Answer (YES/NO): YES